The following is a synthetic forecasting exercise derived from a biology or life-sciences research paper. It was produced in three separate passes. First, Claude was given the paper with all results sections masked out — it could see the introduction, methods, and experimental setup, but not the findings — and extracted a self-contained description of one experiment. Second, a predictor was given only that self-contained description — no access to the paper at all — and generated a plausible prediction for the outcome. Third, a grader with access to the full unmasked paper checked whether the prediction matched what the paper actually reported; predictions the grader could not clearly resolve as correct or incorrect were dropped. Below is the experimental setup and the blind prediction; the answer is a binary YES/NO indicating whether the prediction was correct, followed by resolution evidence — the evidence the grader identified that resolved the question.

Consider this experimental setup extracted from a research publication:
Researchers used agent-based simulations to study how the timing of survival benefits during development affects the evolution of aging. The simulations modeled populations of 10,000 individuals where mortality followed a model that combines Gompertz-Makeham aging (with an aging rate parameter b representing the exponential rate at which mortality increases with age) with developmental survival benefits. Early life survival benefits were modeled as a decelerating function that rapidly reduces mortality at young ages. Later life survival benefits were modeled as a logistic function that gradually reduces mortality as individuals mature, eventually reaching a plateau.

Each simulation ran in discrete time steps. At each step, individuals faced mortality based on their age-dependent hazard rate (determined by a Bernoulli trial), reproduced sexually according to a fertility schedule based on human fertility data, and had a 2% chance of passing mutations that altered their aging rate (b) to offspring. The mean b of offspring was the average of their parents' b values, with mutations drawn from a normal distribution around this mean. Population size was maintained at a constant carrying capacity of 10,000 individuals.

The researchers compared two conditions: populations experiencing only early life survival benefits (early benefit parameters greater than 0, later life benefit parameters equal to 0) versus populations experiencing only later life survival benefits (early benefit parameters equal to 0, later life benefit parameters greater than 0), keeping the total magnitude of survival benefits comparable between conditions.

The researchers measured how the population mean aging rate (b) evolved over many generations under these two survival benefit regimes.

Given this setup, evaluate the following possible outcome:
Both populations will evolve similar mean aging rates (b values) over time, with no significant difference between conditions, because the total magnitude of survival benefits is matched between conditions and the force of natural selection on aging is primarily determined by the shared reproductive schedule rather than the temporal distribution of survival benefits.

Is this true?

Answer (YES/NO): NO